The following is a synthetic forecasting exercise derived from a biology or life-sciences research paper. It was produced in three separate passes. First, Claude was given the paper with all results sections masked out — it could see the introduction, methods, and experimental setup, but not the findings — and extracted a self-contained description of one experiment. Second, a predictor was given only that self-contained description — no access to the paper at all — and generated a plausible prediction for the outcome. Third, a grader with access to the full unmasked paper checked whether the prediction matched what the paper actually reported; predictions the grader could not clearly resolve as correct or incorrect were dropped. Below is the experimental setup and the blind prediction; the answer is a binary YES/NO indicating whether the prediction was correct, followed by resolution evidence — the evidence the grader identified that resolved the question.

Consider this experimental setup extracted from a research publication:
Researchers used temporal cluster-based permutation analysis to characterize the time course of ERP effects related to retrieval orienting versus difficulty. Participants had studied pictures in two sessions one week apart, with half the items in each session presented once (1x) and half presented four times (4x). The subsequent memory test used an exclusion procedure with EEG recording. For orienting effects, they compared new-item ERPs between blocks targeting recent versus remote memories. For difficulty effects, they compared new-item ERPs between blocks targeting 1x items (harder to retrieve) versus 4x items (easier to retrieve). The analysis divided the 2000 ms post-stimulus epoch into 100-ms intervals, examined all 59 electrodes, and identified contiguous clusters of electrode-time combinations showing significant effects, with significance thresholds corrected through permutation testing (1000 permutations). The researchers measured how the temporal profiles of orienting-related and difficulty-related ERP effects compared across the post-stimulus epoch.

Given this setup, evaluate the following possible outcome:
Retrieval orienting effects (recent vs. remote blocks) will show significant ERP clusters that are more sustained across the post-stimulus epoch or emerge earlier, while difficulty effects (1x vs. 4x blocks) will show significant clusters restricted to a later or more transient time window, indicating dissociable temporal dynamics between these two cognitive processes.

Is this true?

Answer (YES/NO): NO